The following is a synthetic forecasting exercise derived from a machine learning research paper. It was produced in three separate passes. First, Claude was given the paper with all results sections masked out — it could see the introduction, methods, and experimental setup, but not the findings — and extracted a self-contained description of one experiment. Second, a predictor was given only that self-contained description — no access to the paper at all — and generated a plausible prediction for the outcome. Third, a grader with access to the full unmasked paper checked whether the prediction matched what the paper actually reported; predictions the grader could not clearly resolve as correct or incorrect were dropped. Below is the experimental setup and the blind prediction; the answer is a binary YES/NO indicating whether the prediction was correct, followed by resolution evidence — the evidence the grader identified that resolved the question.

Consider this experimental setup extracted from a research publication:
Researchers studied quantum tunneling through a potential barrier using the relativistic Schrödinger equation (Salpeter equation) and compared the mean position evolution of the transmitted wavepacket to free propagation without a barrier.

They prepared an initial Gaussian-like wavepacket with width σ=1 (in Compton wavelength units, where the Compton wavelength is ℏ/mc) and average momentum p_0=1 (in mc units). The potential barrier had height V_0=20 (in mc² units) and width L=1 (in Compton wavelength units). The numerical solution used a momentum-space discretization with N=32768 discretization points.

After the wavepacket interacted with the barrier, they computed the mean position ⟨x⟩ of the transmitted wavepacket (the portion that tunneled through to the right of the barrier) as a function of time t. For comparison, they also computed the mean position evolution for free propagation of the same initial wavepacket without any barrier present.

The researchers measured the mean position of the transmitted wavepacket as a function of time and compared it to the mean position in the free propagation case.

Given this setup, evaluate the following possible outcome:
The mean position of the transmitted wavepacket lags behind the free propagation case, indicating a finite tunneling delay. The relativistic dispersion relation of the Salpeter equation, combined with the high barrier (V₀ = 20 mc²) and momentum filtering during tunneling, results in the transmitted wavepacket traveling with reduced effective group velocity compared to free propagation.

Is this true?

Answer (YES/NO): NO